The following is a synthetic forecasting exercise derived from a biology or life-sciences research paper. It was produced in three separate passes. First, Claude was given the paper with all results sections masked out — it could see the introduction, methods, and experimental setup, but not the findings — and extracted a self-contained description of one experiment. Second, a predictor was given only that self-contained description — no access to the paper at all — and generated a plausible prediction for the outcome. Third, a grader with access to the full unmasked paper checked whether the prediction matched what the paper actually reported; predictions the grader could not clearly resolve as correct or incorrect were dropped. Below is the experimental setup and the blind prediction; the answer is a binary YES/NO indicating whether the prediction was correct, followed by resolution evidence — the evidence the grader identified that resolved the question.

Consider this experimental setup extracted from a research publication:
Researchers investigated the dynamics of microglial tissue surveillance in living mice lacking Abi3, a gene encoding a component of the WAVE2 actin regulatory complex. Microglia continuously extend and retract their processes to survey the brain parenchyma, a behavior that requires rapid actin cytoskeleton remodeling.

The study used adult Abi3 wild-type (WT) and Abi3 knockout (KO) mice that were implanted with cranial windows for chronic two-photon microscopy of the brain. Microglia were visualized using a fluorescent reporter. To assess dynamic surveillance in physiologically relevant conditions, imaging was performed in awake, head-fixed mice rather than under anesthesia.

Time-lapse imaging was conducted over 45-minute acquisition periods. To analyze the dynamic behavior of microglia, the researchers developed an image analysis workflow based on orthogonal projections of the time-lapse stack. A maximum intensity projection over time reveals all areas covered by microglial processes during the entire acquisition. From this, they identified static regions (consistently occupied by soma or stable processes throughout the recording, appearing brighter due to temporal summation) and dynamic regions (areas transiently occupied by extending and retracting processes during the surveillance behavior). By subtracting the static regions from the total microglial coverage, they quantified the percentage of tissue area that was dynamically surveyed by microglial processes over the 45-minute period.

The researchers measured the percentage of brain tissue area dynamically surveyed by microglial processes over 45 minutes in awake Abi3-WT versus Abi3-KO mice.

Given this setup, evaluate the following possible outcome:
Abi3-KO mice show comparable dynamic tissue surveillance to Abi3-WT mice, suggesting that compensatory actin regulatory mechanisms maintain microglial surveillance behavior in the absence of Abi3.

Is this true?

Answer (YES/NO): NO